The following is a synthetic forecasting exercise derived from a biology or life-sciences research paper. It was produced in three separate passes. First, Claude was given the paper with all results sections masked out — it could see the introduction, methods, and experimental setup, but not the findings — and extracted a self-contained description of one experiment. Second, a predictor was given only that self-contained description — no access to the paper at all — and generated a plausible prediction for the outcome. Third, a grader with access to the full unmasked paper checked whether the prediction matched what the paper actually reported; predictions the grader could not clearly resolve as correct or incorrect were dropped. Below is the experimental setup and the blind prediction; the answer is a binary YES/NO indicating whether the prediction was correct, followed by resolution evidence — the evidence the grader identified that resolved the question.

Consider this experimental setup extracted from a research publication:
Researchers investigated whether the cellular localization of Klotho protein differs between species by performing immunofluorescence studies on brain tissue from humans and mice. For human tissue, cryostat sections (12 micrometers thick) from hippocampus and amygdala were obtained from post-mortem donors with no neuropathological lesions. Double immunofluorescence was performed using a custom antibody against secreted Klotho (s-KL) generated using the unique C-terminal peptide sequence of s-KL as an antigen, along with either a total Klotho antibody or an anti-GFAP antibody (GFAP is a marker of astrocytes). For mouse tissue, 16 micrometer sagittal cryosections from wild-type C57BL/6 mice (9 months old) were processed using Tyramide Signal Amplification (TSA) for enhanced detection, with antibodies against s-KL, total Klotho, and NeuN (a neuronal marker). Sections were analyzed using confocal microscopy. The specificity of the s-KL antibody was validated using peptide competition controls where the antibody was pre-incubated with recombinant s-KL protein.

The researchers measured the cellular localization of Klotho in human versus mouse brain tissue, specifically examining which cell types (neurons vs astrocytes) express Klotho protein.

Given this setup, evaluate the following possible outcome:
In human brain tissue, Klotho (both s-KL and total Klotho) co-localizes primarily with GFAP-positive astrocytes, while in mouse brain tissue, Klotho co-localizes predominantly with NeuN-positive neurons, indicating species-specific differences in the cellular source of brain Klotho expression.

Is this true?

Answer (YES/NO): YES